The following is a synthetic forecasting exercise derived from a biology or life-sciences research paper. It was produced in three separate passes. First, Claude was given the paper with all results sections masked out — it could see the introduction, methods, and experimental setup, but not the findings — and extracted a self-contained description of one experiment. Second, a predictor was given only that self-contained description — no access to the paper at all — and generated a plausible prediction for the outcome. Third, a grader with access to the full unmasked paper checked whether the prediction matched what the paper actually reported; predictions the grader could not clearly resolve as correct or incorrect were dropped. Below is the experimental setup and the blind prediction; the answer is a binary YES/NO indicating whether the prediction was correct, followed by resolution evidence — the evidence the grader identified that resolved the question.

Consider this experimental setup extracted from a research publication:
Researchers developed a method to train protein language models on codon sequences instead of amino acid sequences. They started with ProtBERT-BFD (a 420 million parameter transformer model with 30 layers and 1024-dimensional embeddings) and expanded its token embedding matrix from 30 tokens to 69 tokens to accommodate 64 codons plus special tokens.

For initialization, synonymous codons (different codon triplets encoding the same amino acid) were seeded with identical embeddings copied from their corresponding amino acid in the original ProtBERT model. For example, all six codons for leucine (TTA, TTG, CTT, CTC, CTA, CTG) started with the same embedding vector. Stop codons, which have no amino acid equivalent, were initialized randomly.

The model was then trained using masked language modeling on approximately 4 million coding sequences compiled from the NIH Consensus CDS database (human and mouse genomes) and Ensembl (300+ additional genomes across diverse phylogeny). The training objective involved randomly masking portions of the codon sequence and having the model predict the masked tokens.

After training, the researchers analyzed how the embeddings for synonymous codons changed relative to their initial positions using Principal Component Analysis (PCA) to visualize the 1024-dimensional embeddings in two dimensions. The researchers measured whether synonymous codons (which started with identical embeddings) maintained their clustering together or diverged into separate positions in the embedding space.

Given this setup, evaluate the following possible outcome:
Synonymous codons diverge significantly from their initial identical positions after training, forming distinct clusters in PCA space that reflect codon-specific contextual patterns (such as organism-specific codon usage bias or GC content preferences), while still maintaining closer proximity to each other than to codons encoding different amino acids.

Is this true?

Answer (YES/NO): NO